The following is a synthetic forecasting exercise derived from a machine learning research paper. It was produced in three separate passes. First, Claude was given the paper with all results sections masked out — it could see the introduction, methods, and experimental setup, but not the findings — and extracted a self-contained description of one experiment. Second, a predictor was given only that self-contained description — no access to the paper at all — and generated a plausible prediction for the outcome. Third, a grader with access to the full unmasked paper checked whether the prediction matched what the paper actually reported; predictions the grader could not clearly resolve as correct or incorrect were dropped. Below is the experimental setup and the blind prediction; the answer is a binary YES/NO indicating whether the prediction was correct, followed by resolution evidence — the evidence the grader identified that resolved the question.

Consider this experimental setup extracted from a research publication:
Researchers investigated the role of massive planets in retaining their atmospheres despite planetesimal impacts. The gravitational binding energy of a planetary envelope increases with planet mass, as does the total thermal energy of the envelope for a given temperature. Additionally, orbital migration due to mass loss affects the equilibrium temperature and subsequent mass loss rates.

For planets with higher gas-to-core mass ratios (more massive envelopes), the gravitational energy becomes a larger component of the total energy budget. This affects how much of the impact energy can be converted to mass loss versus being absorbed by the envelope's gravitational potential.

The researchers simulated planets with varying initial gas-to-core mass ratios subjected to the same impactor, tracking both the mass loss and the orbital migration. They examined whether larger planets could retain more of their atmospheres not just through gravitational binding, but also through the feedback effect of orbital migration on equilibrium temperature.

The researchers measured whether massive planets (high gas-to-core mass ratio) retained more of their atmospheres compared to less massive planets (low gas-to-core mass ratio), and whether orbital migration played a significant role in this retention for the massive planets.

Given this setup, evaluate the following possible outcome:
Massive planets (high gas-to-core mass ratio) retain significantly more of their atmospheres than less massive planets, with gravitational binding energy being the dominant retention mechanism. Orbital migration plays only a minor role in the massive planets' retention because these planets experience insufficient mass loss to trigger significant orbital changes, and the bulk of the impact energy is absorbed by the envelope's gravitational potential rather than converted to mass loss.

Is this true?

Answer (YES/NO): YES